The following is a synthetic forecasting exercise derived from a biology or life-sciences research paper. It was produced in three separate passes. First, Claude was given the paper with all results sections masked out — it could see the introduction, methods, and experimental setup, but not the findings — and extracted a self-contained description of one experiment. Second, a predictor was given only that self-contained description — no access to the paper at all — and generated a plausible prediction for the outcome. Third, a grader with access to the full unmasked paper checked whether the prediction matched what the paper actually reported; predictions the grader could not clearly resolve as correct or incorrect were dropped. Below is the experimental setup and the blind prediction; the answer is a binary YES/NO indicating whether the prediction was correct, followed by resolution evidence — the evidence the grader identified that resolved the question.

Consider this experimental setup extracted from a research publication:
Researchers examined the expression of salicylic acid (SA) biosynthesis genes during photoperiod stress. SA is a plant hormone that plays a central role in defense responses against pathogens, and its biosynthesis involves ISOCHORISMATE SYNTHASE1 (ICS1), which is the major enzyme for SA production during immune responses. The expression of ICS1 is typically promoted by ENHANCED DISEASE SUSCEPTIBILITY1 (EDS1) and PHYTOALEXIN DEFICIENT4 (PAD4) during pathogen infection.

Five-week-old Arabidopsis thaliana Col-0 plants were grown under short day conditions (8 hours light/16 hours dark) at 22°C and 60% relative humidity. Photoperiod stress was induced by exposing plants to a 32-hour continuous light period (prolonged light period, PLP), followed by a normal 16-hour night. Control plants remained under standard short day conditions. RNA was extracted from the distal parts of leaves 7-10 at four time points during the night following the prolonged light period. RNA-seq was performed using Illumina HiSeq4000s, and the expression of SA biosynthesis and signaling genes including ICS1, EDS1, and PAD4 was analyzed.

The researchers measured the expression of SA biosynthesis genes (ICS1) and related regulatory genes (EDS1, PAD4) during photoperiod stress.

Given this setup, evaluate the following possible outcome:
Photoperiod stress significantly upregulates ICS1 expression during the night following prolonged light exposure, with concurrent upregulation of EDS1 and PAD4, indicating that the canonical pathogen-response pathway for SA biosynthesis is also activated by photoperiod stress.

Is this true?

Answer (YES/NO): YES